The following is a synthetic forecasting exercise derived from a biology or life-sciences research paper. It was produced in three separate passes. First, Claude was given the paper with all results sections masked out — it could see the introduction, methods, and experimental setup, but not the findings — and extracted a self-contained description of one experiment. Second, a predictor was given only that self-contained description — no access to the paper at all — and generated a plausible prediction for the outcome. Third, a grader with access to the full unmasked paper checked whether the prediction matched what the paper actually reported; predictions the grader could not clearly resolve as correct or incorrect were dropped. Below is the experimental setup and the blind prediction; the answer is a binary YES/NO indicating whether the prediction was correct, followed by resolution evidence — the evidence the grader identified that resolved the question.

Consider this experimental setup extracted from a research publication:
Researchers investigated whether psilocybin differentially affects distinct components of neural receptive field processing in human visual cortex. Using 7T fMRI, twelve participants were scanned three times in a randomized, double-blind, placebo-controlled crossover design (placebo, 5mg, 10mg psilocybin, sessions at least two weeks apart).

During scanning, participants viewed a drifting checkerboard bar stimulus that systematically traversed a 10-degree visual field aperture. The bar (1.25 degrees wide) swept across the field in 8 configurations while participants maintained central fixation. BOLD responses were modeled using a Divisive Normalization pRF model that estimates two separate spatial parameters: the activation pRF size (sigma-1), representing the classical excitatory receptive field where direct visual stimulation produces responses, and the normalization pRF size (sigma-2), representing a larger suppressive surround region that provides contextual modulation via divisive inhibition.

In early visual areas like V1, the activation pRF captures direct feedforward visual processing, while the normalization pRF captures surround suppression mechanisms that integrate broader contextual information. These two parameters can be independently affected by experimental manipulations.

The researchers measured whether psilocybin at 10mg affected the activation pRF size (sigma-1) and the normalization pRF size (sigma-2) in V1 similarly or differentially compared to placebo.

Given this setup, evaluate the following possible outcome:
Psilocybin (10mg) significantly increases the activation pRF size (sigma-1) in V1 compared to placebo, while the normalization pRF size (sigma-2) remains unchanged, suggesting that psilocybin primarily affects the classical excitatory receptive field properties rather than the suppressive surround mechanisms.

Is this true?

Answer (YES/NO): NO